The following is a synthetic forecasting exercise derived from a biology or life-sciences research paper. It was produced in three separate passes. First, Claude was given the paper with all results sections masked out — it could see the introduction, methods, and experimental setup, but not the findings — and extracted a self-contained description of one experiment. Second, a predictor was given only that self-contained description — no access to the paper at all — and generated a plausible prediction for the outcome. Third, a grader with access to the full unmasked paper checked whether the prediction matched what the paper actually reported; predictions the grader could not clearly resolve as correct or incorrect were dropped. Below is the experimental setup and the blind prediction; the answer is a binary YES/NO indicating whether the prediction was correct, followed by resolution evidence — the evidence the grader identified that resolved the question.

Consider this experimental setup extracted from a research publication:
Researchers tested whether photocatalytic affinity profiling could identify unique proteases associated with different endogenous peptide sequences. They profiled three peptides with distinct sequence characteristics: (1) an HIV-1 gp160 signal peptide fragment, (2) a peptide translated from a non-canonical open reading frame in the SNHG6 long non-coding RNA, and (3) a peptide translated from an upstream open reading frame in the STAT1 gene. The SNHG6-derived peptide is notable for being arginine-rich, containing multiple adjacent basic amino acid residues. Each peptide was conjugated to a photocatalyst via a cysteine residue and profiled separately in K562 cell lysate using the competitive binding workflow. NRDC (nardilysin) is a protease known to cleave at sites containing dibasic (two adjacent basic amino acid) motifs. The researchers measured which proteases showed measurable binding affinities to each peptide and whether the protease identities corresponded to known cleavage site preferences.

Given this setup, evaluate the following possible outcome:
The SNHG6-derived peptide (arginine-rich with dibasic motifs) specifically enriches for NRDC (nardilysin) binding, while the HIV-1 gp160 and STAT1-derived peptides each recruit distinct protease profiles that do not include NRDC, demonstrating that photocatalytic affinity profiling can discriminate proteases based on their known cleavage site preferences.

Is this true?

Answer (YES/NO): YES